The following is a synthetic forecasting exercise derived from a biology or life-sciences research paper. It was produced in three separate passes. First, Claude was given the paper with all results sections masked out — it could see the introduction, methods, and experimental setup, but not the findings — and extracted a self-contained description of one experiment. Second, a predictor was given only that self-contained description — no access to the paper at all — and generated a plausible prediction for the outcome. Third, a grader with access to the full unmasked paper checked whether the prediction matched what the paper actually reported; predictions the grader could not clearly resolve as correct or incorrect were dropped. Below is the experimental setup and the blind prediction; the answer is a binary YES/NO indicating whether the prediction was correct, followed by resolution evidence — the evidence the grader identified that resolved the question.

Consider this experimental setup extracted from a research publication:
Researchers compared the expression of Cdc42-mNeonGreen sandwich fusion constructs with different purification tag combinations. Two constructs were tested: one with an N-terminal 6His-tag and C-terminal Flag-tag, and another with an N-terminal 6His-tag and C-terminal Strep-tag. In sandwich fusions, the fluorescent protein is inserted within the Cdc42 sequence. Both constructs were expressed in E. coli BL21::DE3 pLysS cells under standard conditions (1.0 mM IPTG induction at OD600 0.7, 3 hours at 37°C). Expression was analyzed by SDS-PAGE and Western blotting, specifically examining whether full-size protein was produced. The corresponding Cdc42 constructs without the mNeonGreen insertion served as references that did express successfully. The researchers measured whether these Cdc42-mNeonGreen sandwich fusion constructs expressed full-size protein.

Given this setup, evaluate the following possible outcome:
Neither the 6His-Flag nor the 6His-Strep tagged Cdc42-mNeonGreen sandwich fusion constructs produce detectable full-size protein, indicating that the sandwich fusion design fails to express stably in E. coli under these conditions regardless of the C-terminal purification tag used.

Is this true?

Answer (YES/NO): NO